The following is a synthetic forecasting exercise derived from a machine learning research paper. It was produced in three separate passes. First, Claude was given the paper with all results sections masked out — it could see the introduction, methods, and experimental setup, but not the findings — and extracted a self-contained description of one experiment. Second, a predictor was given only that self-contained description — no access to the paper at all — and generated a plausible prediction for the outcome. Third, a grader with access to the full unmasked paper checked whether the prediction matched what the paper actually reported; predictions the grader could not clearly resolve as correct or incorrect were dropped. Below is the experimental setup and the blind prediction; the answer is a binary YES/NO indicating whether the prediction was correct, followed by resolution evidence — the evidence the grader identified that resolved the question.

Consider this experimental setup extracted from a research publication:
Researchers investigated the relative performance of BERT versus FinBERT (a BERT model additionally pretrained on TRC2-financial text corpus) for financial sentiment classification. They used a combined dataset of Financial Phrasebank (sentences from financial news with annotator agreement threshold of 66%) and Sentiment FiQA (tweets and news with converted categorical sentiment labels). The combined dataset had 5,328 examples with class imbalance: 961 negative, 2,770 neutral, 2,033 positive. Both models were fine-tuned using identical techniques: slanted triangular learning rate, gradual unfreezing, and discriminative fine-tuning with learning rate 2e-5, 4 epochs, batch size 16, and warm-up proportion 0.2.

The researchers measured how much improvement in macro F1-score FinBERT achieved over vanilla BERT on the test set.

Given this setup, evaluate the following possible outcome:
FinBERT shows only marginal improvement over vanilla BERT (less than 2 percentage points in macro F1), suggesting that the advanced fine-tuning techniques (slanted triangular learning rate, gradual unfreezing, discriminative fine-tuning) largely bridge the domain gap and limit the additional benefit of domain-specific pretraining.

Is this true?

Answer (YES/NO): NO